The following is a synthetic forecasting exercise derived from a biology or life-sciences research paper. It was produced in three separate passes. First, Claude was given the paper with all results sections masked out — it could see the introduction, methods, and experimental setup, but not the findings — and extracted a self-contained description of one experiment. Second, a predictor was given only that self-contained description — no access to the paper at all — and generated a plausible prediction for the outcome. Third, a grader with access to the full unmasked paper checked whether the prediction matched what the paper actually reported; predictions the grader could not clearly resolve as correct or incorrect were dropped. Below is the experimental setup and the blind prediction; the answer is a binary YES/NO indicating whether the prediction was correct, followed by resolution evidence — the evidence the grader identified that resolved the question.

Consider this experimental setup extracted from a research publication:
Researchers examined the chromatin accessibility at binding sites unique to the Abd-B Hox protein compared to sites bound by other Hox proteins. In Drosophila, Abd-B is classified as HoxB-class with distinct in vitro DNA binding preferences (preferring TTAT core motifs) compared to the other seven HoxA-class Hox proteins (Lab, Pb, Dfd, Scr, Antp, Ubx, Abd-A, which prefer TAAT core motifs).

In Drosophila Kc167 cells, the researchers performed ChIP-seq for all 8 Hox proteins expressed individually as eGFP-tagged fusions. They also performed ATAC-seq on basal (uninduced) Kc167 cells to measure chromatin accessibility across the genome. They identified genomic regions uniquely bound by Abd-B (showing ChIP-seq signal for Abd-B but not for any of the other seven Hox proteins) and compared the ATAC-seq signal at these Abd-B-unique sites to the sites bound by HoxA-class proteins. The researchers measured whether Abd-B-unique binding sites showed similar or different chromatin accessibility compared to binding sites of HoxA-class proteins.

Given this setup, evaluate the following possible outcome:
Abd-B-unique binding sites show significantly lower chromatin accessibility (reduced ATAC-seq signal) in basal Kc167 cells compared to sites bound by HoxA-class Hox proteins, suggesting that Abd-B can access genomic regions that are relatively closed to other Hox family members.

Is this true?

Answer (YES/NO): YES